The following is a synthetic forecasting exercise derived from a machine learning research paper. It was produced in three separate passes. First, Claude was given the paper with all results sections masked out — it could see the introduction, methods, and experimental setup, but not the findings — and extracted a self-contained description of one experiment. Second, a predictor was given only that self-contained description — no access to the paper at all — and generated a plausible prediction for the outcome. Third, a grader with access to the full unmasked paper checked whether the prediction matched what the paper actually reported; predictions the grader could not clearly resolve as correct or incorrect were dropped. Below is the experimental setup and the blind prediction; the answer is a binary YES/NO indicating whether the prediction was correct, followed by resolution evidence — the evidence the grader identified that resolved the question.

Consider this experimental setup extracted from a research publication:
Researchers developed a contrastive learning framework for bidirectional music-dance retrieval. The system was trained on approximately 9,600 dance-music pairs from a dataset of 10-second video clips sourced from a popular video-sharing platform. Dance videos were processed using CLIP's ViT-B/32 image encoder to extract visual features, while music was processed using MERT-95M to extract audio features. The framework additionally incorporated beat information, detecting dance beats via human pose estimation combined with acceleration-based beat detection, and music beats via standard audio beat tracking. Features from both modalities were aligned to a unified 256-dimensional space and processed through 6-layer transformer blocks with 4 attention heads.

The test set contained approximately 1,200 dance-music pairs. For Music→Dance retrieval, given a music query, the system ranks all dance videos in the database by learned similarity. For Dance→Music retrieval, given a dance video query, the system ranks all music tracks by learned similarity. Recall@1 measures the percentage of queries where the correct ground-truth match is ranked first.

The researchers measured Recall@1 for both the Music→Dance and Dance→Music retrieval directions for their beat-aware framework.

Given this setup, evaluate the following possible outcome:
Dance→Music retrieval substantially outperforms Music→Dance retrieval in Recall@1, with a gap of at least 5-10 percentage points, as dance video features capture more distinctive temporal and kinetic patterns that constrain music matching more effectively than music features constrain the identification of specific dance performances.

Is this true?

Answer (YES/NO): NO